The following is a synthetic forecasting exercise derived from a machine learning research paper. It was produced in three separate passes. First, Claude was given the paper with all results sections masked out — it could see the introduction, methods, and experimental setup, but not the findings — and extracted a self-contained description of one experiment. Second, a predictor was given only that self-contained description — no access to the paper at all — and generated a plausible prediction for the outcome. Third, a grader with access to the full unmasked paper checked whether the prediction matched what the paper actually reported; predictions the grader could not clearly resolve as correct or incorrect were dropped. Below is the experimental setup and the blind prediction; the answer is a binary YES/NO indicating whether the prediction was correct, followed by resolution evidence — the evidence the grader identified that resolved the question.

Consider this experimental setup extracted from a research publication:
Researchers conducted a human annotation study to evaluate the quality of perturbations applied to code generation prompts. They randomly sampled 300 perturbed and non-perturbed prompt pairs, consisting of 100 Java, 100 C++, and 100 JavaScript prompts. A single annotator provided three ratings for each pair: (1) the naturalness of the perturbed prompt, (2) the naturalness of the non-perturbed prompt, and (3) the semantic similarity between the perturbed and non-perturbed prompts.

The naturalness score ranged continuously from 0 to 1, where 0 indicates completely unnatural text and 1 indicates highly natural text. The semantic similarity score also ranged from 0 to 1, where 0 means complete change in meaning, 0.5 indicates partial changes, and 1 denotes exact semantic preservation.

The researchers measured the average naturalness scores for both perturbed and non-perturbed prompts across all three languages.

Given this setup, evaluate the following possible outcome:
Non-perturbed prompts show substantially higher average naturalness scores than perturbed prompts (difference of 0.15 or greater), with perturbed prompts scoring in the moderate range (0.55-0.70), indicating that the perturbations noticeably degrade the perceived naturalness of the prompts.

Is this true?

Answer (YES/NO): NO